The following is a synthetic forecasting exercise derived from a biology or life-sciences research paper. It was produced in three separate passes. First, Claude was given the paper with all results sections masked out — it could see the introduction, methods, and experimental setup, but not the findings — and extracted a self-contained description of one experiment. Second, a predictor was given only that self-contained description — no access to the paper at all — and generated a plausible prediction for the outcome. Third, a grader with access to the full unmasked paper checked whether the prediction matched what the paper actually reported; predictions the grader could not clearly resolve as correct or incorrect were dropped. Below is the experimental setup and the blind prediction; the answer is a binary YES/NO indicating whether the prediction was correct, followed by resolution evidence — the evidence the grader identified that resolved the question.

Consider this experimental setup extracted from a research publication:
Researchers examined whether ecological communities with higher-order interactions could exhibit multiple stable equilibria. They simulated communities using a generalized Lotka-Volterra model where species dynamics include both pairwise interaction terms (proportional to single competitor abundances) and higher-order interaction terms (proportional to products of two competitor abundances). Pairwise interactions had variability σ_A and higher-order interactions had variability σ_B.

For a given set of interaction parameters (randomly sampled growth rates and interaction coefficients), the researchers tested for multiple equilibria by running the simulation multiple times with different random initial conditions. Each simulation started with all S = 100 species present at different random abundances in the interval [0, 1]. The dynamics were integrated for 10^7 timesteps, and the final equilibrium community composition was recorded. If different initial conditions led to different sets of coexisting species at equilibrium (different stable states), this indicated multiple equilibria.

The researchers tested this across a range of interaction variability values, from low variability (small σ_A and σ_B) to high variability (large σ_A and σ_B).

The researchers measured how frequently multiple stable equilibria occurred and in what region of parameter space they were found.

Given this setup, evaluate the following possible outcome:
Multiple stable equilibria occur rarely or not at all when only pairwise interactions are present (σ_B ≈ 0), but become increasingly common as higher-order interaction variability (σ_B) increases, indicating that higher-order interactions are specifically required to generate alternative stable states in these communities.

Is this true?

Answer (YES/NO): NO